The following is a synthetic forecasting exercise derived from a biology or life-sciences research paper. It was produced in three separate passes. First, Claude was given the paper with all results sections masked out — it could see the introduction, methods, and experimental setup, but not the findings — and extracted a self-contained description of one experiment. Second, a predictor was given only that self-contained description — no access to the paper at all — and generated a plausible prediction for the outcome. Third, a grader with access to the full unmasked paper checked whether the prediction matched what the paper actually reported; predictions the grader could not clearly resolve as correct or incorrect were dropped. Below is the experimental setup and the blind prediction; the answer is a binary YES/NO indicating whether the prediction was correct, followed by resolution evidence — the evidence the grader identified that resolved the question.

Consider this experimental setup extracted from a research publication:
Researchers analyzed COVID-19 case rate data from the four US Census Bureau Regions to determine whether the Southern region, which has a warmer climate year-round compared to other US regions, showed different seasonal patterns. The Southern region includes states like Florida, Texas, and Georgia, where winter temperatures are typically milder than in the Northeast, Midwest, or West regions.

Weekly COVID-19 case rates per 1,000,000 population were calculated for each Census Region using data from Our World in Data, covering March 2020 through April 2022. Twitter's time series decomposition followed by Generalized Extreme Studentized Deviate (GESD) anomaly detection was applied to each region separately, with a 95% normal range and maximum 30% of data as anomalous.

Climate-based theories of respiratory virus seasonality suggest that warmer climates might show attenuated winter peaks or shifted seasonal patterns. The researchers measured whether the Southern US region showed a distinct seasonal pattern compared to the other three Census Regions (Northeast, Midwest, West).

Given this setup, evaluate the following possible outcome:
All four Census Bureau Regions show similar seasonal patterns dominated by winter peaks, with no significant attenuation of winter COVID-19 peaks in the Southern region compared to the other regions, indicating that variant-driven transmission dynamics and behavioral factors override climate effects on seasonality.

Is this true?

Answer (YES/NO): NO